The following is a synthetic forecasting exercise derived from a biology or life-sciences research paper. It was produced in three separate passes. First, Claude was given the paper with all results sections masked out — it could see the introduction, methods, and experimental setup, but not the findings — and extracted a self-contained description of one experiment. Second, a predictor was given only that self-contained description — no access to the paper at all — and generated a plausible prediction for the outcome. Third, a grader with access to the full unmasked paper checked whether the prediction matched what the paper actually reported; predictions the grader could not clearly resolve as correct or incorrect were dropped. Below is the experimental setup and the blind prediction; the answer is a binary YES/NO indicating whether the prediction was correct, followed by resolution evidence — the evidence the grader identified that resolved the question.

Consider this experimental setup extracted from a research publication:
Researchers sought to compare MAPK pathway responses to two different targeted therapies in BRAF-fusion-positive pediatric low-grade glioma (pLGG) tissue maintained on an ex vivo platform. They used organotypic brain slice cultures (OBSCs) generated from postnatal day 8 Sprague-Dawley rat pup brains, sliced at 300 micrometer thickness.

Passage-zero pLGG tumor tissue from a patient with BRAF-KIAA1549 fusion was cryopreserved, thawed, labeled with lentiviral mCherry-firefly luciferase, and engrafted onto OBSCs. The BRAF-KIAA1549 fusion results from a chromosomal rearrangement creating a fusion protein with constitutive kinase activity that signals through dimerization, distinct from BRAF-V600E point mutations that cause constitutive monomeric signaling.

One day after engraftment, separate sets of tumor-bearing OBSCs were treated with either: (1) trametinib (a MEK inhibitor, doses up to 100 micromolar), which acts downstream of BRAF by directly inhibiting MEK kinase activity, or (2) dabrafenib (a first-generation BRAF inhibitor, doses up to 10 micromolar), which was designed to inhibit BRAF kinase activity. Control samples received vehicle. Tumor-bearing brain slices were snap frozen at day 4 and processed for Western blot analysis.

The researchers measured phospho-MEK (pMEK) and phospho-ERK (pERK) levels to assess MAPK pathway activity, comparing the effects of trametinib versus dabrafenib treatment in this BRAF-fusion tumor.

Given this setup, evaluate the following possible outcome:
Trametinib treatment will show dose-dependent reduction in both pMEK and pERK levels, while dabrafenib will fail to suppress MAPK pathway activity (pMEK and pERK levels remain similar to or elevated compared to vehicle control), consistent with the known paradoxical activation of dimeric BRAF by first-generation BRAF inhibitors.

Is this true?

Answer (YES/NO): NO